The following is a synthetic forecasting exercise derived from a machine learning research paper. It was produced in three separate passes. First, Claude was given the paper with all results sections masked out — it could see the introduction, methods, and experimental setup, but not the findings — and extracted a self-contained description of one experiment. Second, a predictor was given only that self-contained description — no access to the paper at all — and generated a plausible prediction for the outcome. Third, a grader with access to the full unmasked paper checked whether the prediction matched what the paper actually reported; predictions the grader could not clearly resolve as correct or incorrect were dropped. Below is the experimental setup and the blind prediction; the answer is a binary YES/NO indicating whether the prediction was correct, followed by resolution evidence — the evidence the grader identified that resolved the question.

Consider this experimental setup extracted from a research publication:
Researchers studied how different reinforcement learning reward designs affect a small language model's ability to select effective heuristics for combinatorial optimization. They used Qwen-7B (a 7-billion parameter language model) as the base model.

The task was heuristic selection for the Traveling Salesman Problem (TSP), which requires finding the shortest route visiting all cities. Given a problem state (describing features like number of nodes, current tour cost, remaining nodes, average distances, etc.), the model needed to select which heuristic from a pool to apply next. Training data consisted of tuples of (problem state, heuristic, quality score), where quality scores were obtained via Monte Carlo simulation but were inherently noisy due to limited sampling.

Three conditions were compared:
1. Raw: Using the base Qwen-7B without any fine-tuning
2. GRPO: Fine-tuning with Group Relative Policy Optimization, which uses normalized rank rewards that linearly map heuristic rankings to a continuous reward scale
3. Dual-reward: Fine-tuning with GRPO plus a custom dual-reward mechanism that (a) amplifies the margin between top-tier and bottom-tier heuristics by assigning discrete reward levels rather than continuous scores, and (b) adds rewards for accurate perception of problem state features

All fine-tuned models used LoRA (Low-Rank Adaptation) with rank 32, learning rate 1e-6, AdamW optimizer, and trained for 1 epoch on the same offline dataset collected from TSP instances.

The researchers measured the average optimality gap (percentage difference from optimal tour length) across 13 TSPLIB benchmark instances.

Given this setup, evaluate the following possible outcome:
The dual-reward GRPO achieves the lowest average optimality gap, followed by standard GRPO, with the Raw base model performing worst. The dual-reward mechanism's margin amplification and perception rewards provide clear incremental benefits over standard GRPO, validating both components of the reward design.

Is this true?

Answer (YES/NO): YES